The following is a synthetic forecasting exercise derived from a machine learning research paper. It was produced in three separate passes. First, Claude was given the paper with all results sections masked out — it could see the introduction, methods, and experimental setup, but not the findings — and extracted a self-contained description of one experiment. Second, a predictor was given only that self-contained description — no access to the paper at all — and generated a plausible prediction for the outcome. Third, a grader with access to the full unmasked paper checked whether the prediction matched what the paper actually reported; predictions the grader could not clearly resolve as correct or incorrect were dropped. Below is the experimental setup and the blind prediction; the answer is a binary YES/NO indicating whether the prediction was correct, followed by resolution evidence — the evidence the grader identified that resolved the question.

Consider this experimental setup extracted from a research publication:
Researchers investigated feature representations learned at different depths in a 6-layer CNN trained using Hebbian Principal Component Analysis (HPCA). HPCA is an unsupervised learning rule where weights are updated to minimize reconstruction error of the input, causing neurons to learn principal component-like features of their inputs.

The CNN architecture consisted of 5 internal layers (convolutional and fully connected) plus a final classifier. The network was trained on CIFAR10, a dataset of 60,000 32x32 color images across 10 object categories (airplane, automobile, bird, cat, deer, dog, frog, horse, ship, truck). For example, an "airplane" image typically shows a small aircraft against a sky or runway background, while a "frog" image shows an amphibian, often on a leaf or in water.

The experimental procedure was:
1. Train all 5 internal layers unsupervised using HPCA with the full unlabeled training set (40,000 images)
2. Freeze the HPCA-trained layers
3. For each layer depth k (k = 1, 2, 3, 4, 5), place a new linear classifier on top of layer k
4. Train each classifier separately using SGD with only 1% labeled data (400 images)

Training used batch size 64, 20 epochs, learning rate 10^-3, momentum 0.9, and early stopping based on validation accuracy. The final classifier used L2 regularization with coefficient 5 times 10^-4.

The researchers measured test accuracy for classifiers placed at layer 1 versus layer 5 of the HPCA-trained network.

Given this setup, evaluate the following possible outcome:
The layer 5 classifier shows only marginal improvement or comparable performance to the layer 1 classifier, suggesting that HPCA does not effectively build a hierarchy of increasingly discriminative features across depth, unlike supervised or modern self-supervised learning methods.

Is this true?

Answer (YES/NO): YES